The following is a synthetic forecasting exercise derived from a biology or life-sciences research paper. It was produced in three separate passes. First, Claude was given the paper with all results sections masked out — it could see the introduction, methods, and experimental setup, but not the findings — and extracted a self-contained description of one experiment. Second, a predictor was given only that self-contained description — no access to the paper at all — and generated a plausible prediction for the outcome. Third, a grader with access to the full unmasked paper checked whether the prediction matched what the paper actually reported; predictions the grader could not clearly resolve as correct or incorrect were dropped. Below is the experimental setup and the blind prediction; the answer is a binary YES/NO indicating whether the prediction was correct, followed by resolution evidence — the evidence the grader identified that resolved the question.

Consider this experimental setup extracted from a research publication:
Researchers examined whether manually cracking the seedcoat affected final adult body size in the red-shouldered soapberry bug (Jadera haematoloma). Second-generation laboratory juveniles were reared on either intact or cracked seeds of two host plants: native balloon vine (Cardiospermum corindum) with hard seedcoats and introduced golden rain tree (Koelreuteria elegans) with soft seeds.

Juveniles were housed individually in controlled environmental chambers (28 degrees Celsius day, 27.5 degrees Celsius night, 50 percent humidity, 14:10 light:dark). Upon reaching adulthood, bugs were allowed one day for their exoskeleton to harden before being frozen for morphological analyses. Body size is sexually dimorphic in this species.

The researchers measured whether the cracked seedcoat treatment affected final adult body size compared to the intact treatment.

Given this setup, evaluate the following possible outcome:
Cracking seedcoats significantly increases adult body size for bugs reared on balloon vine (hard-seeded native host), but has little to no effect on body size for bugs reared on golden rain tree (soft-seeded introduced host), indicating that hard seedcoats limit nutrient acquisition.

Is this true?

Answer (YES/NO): NO